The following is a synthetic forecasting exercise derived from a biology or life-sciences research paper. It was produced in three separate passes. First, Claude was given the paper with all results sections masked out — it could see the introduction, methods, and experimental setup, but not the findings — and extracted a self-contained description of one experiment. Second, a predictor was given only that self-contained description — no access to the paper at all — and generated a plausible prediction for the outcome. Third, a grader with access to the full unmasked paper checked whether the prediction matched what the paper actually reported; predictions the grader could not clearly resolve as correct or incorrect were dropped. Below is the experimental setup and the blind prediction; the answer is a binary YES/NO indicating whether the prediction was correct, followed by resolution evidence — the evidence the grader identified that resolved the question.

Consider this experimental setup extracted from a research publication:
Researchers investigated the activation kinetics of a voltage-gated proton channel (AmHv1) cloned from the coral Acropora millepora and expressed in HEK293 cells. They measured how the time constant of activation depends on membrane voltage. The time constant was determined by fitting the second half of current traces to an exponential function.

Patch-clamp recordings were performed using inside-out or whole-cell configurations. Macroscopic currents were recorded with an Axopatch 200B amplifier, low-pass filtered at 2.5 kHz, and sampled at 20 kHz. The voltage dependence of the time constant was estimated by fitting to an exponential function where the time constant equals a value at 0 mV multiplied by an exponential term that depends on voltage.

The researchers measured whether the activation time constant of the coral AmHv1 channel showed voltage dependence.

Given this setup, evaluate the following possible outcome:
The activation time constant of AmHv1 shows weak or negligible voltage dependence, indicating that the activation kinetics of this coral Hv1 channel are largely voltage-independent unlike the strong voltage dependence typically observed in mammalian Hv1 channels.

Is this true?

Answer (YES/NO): NO